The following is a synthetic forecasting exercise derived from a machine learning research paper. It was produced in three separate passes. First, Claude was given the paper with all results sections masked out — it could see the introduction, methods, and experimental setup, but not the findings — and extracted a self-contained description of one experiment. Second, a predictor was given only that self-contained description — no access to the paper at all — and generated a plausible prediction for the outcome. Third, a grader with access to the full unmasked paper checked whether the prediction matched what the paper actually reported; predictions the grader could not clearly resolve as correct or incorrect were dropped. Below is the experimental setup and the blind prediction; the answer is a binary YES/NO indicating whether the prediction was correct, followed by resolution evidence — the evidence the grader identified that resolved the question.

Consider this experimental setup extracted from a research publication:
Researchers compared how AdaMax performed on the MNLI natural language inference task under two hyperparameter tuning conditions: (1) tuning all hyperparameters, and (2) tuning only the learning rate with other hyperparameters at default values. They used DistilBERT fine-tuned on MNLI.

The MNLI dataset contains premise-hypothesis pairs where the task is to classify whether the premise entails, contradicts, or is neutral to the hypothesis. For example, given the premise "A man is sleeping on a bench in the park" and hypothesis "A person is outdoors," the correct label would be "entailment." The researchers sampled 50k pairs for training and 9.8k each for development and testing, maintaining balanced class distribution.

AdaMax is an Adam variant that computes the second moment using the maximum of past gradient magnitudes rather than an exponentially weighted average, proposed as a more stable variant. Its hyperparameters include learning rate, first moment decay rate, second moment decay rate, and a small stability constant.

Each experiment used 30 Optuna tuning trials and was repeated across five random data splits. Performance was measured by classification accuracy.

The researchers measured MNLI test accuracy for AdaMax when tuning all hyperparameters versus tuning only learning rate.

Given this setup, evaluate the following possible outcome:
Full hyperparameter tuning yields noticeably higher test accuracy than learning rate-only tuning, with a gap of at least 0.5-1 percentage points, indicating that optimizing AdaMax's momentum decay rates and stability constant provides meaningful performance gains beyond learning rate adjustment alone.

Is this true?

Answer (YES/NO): YES